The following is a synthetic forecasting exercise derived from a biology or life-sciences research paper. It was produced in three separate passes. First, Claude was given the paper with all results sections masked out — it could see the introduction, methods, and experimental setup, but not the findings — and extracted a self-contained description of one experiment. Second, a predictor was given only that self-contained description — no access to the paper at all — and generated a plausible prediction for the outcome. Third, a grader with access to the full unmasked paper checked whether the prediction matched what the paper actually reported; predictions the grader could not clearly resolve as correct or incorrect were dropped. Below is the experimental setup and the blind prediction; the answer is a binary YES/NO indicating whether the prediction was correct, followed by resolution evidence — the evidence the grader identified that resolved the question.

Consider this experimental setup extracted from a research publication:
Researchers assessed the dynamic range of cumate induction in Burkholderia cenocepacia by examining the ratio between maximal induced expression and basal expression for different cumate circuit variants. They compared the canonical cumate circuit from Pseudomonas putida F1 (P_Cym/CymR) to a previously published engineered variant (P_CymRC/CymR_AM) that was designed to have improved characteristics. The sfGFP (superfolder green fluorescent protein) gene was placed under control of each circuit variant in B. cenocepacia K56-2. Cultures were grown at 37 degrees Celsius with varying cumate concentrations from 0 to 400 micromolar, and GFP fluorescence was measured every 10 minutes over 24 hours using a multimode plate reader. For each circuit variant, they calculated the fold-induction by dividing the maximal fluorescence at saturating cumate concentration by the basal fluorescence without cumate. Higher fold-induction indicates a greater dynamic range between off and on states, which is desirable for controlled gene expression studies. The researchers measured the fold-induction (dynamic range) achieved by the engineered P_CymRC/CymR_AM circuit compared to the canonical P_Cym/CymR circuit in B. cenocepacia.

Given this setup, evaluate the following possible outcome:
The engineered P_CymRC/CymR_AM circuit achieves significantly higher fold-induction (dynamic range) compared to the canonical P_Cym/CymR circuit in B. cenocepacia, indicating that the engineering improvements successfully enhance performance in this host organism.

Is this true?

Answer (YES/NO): NO